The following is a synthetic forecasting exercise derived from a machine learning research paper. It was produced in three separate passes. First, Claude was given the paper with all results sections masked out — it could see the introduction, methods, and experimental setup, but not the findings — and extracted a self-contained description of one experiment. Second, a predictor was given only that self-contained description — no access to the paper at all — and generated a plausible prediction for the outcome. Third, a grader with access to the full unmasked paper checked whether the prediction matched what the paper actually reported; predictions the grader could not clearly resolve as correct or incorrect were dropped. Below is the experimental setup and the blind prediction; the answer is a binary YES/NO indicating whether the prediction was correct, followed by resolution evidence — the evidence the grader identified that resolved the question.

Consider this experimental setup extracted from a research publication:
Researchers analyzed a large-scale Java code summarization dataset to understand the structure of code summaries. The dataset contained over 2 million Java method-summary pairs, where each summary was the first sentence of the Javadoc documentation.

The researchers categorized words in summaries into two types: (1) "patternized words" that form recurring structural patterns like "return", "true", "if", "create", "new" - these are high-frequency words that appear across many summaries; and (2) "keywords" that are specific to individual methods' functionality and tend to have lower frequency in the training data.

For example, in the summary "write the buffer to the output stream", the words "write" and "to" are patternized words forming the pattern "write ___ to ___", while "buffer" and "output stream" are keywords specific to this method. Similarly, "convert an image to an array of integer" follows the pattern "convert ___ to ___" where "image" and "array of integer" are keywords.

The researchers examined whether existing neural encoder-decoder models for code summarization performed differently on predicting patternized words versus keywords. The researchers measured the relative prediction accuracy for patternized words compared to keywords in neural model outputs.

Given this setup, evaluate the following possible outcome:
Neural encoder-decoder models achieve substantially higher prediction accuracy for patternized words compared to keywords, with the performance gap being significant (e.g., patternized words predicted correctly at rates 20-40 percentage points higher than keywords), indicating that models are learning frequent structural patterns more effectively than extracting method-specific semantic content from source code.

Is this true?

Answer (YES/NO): NO